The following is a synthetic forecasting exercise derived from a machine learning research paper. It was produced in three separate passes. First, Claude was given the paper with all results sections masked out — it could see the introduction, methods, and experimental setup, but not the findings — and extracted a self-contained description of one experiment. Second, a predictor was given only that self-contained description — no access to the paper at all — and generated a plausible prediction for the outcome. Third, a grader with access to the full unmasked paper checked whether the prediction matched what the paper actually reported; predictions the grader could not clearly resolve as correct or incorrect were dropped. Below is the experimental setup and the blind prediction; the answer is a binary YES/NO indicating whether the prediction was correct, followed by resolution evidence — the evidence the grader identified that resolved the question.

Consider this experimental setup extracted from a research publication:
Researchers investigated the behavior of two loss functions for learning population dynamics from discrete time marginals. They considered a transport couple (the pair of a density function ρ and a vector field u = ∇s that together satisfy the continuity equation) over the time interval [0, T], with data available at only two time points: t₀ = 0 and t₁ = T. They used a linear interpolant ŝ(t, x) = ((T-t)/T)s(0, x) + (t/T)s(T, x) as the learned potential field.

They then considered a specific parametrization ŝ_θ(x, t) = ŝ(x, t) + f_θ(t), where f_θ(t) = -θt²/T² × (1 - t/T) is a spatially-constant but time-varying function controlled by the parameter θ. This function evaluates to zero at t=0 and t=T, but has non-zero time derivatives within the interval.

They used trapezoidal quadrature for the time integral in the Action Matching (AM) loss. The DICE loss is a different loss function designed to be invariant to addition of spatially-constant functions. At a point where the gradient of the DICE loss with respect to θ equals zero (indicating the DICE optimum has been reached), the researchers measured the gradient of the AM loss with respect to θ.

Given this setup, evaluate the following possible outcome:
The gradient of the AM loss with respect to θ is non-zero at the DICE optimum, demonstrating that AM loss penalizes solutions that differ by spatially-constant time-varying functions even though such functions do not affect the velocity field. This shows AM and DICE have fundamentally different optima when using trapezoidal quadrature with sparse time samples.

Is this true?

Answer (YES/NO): YES